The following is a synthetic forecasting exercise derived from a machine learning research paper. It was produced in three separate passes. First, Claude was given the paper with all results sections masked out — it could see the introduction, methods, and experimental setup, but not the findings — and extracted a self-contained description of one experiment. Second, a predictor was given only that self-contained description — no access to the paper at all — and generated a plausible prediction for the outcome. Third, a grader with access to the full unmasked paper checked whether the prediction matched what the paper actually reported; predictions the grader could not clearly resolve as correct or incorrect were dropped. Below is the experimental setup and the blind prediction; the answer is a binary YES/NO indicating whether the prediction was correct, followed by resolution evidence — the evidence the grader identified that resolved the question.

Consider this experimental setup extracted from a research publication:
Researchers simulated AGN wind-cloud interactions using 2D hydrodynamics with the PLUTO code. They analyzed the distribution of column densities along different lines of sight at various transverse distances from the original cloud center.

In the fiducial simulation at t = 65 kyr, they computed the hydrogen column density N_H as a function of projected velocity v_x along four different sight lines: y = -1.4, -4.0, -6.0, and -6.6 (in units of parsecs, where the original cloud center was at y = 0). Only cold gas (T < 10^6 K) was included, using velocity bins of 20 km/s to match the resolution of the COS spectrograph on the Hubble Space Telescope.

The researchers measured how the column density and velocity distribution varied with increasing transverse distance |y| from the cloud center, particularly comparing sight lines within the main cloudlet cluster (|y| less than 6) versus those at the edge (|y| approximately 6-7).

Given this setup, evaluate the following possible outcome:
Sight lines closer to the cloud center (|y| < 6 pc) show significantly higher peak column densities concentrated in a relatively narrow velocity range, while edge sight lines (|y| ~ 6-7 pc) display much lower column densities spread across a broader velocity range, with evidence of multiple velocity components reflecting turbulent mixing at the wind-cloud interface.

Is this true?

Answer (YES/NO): NO